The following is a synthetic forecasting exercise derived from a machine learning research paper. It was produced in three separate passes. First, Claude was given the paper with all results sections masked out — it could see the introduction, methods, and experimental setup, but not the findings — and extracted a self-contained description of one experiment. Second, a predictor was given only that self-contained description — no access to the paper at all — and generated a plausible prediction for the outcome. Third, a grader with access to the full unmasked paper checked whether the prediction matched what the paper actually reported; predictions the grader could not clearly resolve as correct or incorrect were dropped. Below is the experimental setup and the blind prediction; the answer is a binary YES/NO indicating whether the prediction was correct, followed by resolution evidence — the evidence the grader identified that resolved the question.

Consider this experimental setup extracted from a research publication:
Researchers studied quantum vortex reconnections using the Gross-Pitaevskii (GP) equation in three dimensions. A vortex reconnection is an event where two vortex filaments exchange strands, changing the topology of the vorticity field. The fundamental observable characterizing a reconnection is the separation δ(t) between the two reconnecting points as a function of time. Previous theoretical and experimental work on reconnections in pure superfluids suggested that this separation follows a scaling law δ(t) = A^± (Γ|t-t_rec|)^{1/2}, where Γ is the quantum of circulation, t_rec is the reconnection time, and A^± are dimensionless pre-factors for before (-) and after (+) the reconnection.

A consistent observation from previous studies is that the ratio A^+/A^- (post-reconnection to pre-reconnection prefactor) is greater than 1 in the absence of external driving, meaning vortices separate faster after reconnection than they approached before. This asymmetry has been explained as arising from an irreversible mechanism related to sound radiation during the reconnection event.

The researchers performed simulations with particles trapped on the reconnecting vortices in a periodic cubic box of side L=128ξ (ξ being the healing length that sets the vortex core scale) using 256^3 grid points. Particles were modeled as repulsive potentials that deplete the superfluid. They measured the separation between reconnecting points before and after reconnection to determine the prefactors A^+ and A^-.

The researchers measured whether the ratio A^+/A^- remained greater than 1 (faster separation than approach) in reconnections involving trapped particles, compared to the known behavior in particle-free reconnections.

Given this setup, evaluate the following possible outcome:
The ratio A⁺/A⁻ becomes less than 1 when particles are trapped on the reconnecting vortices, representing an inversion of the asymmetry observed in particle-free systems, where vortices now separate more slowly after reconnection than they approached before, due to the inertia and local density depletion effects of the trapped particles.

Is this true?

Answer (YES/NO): NO